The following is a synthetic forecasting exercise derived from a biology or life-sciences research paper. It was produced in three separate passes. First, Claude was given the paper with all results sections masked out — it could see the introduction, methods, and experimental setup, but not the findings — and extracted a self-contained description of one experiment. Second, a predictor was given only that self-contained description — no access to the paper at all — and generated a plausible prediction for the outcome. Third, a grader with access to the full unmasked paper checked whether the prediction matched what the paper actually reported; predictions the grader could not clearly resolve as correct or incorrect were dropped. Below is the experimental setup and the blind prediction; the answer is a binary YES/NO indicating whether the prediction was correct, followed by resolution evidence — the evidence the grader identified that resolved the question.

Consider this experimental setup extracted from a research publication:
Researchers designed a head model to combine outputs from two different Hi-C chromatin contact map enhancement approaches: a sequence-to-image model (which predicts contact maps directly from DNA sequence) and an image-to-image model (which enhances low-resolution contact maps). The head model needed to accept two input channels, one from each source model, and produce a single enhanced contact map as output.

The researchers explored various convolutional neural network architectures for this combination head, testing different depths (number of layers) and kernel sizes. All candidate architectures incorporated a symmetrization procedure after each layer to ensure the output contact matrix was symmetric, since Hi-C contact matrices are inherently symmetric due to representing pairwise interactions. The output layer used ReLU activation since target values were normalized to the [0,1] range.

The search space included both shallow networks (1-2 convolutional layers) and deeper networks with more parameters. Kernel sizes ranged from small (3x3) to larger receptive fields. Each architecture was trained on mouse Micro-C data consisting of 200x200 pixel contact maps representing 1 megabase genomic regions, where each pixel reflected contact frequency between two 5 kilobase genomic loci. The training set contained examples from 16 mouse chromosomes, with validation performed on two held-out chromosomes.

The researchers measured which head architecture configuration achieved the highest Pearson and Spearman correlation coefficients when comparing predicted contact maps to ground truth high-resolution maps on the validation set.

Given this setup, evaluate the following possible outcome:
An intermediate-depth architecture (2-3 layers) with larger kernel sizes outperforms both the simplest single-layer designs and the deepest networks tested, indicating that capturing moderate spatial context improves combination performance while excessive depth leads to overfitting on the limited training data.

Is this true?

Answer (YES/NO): NO